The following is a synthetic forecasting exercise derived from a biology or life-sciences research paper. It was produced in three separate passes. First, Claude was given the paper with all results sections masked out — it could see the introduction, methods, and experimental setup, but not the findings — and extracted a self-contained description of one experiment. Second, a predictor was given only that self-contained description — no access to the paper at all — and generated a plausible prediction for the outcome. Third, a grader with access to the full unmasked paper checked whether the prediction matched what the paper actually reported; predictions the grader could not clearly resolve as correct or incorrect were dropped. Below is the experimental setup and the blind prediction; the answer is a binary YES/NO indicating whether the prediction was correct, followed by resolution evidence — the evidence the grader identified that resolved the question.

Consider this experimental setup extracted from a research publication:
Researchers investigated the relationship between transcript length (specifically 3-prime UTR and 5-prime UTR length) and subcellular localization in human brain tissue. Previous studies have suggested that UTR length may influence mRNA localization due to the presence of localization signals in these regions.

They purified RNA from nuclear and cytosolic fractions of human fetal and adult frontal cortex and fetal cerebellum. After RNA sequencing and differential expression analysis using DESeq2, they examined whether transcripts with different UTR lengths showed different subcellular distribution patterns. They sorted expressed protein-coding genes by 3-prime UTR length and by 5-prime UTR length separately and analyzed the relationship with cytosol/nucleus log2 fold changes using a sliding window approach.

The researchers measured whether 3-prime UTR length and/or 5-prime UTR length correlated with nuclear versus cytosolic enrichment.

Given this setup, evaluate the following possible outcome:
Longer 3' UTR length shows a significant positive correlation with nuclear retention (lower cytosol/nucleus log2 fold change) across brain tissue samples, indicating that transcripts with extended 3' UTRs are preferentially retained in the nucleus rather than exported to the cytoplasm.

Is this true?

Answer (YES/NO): NO